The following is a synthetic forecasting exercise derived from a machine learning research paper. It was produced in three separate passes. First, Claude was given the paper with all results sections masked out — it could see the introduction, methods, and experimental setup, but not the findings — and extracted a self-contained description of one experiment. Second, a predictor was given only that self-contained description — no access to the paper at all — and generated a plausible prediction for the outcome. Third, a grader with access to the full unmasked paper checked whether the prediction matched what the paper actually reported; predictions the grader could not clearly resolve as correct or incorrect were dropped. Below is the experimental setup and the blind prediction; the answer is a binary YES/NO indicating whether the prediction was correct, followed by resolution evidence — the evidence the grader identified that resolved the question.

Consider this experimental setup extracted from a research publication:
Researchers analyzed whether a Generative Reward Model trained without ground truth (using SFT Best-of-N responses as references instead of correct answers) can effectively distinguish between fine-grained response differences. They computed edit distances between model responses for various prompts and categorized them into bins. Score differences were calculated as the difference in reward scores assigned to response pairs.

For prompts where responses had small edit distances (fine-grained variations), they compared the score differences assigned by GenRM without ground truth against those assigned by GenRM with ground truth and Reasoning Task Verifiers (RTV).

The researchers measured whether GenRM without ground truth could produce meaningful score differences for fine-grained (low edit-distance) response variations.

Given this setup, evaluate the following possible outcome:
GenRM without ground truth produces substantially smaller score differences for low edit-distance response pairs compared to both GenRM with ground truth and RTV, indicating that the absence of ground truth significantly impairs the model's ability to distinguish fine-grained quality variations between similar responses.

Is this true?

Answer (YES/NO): YES